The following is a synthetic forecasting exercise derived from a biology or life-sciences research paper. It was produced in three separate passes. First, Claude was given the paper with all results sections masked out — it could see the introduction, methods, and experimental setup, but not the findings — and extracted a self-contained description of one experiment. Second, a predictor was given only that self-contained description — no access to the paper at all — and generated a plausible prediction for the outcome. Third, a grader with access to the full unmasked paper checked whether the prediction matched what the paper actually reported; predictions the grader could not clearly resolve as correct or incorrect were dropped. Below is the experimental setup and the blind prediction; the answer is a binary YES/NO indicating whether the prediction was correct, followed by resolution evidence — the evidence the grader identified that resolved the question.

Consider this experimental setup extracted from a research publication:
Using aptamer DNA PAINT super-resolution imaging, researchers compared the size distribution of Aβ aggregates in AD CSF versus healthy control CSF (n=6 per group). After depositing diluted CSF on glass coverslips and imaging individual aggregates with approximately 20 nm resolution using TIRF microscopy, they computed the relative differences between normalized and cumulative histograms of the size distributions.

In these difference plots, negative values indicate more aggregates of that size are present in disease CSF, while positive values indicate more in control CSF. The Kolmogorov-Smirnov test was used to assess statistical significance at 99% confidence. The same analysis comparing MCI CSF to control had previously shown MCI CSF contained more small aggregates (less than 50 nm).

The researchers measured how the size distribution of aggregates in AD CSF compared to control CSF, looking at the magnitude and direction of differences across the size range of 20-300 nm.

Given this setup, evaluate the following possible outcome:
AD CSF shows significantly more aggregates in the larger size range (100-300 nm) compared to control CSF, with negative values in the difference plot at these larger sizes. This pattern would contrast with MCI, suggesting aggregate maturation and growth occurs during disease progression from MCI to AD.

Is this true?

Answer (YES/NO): NO